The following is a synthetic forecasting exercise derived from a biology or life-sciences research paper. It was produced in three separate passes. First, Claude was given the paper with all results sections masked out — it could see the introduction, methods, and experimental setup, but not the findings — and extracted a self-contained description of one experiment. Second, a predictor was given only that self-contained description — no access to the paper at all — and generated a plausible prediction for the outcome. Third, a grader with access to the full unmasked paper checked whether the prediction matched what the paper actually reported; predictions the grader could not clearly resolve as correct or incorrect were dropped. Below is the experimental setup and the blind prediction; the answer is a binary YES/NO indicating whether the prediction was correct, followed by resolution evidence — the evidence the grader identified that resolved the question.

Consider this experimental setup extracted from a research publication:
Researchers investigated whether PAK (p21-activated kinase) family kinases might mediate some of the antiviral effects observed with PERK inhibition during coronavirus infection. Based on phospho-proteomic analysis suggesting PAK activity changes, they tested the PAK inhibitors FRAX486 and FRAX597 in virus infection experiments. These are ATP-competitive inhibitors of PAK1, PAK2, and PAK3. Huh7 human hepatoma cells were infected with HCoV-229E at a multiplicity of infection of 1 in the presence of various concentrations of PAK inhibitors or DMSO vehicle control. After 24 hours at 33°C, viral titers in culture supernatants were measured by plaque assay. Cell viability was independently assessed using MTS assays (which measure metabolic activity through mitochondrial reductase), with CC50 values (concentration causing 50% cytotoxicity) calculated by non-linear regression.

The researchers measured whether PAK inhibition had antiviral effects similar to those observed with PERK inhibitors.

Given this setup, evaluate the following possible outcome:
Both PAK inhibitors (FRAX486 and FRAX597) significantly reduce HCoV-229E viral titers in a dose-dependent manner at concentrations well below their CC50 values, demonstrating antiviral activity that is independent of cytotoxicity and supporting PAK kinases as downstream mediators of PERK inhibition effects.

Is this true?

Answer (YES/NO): YES